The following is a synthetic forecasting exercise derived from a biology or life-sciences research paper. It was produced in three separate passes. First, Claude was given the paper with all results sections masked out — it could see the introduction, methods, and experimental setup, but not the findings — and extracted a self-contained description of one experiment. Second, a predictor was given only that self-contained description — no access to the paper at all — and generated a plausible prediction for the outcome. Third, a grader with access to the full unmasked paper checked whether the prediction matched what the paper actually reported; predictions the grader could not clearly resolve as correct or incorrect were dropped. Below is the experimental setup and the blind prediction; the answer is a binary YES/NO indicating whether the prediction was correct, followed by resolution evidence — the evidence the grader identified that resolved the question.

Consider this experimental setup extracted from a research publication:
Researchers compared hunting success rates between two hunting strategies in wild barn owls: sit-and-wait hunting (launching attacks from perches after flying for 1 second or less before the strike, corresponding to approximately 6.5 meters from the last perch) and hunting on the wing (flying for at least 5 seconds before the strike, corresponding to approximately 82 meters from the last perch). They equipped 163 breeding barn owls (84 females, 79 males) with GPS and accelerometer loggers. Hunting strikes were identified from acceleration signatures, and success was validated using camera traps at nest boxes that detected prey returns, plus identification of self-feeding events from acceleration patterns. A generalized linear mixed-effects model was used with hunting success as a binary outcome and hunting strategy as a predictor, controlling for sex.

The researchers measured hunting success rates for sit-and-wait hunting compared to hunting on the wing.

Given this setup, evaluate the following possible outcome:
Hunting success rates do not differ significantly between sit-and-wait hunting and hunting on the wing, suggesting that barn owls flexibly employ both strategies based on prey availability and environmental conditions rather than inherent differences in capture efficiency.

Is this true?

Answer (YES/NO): NO